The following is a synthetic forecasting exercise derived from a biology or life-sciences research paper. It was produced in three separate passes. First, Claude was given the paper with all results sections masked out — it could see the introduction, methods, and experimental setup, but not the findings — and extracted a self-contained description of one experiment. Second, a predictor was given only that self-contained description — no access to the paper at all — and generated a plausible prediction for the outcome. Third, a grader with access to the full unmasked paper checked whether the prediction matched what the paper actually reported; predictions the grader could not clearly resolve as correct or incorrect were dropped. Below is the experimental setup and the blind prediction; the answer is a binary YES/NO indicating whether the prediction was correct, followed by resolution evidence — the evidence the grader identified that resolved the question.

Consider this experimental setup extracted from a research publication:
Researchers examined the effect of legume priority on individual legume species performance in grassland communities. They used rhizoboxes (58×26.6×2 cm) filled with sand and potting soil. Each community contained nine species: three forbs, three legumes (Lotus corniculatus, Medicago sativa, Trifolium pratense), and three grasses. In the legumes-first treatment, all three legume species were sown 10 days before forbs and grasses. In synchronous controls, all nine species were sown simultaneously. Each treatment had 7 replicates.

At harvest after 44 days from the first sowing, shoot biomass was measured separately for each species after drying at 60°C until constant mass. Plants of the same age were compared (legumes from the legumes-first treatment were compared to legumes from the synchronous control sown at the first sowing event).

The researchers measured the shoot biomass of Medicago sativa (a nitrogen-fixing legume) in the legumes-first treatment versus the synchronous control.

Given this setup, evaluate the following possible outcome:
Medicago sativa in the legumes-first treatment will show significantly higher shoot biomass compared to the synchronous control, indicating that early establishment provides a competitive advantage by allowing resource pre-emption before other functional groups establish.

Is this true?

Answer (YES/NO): NO